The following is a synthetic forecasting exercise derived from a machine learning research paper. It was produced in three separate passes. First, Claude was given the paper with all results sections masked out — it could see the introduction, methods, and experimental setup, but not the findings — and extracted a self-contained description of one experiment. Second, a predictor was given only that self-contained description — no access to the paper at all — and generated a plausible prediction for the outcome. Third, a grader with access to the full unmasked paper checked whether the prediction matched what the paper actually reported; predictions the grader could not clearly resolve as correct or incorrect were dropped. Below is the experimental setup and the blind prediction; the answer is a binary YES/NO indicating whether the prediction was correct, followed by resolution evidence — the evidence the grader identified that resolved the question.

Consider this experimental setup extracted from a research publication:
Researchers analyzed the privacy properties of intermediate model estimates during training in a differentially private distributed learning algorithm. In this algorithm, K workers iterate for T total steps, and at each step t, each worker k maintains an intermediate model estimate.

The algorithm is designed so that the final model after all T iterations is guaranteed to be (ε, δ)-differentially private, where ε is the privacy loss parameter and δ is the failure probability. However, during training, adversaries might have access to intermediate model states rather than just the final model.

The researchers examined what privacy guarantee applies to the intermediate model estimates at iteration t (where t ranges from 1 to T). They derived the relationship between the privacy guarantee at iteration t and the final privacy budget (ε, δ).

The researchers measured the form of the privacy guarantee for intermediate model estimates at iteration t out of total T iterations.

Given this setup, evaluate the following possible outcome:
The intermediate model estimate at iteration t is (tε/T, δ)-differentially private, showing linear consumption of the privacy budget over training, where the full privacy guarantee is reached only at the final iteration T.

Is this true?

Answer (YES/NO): NO